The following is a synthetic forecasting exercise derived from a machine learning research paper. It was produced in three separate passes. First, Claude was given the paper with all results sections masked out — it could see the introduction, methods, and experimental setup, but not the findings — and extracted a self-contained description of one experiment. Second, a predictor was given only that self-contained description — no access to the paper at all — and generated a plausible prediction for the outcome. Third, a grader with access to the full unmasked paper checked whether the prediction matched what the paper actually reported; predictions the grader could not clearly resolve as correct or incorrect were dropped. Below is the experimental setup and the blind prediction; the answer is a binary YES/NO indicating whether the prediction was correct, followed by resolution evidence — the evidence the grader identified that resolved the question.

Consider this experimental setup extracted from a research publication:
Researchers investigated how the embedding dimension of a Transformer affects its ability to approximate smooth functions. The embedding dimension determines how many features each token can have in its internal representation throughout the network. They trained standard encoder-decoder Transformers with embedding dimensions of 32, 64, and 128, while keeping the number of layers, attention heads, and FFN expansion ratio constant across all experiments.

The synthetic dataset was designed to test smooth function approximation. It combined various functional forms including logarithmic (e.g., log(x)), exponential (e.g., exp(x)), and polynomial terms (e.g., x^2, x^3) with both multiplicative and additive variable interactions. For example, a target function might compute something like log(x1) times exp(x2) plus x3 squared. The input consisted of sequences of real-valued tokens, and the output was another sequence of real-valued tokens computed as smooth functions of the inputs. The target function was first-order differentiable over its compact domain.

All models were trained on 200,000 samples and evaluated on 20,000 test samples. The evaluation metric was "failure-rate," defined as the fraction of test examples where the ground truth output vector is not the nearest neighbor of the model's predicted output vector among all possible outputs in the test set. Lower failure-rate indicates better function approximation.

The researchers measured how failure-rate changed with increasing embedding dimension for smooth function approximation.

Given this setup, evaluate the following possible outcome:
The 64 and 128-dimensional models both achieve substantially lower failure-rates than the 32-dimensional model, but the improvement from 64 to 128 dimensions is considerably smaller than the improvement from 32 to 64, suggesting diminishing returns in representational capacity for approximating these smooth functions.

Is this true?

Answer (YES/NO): NO